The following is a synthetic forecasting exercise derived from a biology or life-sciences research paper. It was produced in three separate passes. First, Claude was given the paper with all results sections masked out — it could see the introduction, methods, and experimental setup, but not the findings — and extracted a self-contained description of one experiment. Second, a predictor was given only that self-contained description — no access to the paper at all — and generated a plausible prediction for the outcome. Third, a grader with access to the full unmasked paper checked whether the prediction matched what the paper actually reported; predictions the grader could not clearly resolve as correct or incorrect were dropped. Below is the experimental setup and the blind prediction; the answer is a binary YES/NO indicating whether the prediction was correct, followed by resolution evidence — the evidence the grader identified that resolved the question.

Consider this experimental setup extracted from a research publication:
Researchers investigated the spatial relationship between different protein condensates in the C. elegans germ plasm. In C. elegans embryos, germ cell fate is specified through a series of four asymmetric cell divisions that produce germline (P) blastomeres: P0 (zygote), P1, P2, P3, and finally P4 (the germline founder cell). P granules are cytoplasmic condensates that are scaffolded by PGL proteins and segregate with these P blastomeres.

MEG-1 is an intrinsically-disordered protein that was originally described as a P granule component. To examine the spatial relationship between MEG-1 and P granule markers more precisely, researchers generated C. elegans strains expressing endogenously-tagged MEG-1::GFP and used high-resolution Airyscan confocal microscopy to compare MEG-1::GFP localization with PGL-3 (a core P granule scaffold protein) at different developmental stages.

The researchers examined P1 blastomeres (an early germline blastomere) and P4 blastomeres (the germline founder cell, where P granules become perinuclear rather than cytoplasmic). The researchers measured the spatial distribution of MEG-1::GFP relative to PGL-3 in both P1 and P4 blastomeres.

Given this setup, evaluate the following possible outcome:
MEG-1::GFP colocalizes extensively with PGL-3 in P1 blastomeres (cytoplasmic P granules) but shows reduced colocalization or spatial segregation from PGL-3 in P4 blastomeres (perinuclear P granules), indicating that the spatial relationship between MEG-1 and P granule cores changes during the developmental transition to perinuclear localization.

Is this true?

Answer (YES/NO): NO